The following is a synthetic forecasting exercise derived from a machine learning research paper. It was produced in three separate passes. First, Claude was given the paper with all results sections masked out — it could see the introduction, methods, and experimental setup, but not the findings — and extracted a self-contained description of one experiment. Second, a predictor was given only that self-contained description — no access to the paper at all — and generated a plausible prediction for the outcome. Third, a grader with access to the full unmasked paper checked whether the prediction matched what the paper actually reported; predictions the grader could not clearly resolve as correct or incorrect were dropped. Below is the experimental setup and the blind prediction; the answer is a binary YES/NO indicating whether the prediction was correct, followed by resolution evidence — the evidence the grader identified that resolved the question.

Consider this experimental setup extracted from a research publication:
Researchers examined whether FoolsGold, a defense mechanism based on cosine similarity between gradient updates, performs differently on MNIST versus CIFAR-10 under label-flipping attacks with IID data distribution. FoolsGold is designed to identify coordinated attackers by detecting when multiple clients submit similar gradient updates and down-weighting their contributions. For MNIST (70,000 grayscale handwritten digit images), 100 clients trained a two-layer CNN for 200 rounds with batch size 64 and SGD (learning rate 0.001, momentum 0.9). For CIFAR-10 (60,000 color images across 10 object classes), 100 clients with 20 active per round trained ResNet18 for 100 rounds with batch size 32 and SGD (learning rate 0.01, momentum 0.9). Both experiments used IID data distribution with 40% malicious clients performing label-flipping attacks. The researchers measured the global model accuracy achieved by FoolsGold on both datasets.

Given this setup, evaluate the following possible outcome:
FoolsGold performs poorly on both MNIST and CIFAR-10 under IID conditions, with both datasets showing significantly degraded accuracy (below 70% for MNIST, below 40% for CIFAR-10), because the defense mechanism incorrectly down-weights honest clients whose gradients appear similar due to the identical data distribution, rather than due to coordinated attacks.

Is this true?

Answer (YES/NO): NO